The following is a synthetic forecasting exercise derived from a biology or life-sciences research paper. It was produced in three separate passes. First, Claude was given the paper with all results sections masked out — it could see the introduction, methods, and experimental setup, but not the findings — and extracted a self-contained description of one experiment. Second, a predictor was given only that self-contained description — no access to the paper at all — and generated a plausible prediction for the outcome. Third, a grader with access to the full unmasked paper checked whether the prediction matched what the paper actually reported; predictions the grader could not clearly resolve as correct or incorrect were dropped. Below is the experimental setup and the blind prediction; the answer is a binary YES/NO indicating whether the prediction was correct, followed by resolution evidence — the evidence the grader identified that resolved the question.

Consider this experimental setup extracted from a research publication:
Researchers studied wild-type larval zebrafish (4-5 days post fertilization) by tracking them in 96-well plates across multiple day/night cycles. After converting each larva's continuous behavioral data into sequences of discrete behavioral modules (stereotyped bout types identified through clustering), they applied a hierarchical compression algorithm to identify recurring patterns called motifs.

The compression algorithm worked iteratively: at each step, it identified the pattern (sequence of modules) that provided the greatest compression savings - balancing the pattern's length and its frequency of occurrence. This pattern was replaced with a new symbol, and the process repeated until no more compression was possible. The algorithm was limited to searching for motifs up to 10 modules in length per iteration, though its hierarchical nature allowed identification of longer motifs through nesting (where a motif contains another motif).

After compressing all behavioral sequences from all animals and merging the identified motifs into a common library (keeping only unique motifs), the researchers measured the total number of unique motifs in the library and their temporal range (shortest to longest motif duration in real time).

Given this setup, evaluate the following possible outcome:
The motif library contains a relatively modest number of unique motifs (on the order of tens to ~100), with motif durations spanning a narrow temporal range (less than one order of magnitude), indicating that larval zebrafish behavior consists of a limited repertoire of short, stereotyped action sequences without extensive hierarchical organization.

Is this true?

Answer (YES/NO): NO